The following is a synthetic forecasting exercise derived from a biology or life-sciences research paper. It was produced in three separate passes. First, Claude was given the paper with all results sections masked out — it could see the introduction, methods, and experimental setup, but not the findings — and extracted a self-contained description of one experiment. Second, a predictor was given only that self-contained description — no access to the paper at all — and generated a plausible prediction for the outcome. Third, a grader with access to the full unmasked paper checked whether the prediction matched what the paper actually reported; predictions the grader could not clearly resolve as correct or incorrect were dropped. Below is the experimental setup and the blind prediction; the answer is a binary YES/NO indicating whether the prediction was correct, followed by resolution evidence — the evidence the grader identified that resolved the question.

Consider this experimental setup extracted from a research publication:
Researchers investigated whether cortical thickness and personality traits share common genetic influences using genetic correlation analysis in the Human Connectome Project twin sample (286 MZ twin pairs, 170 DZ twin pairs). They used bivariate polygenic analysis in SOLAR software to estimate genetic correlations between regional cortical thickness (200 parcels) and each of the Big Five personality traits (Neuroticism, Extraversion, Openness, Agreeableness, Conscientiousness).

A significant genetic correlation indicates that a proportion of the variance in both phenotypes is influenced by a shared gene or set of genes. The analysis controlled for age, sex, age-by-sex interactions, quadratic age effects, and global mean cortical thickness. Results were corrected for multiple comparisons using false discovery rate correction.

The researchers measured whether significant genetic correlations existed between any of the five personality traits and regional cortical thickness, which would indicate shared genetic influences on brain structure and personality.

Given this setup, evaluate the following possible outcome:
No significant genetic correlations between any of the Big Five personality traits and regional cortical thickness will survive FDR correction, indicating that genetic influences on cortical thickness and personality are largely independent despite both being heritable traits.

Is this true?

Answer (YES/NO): NO